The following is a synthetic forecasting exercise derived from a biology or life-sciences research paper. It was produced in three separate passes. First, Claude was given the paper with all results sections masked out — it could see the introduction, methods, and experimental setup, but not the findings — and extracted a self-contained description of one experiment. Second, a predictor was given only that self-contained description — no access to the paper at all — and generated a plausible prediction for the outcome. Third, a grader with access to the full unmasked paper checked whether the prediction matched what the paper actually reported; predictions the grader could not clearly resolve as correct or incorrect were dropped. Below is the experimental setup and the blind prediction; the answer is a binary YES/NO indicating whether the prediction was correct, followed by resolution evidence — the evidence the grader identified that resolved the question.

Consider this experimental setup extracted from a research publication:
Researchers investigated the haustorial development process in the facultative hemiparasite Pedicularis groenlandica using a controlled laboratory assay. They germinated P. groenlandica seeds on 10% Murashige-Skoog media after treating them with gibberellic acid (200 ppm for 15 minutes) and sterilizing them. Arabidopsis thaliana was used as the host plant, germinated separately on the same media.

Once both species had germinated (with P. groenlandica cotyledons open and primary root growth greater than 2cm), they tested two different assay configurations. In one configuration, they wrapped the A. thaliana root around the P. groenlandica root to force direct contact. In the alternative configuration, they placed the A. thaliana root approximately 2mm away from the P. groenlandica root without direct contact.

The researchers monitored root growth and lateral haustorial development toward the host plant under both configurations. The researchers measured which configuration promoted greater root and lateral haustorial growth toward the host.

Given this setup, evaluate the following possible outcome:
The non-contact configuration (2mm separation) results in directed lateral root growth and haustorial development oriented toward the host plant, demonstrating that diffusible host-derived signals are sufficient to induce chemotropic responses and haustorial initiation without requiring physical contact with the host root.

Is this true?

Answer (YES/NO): YES